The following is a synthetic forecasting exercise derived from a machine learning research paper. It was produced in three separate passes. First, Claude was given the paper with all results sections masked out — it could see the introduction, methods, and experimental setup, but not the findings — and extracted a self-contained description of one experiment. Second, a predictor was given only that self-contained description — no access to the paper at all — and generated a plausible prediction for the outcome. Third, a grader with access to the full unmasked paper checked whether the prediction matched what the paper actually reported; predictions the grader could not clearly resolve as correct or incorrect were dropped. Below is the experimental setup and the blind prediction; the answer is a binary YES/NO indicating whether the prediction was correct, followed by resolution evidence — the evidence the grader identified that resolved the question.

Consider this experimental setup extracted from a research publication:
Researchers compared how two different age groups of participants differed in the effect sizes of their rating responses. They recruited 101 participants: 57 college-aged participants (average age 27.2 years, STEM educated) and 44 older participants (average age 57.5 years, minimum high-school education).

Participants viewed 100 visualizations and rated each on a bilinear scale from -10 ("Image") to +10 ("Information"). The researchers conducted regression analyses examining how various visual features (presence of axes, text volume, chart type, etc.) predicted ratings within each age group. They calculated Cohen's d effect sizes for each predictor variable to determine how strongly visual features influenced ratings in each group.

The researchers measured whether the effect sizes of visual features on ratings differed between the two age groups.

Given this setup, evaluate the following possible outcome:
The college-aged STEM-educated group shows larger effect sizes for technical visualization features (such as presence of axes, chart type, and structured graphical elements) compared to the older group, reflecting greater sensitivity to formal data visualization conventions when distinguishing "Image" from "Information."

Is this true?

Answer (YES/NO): NO